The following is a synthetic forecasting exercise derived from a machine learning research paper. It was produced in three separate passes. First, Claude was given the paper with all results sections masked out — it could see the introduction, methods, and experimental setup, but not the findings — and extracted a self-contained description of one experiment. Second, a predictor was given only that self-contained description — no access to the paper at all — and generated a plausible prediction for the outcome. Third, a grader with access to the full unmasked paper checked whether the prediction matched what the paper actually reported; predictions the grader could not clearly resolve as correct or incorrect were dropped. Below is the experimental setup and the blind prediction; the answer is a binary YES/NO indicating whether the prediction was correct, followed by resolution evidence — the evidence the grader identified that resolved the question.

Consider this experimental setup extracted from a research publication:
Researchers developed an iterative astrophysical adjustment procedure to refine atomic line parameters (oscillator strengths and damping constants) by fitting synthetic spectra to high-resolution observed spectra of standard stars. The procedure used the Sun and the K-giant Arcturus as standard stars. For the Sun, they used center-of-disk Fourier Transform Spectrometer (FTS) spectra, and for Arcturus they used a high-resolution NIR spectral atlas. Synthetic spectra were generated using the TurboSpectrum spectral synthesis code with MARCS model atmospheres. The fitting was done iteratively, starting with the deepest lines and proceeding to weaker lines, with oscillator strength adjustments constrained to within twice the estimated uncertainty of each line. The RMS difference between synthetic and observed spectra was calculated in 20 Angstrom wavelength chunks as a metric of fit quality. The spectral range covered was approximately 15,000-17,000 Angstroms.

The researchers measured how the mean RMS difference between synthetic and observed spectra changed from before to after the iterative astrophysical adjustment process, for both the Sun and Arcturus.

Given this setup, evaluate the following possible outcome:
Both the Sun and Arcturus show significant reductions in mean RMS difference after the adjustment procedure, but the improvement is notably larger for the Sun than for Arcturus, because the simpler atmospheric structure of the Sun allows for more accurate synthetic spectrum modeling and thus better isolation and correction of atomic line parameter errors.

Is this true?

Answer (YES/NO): YES